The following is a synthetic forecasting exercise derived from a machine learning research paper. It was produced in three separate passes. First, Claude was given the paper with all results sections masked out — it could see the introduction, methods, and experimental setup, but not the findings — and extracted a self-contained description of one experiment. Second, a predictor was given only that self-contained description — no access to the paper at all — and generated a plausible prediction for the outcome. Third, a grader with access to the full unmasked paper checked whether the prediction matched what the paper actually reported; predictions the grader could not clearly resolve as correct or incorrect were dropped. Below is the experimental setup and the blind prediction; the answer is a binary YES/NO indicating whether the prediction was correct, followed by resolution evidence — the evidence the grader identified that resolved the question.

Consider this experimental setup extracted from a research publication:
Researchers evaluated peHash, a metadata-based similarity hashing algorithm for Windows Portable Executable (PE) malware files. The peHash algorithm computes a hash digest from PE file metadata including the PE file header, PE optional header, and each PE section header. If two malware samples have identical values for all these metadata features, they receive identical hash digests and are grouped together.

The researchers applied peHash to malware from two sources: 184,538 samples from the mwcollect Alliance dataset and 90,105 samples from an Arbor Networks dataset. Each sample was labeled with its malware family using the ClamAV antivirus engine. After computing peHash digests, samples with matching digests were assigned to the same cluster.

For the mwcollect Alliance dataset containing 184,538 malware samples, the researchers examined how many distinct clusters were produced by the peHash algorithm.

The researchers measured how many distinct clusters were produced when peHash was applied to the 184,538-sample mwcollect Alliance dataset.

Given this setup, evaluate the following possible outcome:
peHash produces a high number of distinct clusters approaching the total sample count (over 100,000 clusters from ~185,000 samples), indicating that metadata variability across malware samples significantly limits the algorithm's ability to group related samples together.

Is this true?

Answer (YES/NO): NO